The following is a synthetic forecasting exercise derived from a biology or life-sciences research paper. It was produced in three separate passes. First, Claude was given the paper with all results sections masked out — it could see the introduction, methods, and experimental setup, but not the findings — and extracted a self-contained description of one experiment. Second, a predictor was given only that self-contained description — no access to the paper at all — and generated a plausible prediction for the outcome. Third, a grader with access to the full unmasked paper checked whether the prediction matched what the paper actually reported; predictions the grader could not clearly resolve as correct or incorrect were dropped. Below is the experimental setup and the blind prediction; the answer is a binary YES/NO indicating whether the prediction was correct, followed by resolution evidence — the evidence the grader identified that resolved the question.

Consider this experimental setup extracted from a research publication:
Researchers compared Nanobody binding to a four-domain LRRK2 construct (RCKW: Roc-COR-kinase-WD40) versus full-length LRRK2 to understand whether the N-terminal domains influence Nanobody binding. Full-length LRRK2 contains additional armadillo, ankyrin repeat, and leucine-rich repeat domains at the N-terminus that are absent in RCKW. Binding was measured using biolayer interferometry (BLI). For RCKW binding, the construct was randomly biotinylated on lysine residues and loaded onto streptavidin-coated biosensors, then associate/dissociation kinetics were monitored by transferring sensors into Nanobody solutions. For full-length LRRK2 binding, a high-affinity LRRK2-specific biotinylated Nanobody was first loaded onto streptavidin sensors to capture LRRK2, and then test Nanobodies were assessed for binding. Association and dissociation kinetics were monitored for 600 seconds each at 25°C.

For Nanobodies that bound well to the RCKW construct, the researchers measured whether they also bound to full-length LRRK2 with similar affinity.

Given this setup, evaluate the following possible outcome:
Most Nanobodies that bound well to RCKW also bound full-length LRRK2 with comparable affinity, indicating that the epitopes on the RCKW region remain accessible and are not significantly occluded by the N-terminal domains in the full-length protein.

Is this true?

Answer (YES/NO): YES